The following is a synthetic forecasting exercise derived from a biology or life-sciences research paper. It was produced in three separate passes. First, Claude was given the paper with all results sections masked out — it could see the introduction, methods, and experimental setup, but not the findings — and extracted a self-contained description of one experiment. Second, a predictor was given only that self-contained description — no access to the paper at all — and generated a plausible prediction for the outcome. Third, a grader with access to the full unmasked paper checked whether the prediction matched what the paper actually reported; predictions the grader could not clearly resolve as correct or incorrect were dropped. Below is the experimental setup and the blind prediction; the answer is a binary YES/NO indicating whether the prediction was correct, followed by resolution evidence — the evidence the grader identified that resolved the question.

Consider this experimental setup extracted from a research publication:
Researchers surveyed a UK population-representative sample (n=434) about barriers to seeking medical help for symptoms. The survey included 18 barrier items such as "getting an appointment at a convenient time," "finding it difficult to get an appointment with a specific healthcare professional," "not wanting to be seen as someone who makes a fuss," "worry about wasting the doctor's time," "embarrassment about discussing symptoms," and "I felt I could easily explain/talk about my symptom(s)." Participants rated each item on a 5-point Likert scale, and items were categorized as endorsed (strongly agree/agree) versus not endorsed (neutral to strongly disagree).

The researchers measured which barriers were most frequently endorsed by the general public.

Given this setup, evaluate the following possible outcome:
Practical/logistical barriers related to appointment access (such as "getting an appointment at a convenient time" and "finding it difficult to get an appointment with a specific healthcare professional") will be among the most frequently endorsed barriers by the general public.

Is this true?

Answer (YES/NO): YES